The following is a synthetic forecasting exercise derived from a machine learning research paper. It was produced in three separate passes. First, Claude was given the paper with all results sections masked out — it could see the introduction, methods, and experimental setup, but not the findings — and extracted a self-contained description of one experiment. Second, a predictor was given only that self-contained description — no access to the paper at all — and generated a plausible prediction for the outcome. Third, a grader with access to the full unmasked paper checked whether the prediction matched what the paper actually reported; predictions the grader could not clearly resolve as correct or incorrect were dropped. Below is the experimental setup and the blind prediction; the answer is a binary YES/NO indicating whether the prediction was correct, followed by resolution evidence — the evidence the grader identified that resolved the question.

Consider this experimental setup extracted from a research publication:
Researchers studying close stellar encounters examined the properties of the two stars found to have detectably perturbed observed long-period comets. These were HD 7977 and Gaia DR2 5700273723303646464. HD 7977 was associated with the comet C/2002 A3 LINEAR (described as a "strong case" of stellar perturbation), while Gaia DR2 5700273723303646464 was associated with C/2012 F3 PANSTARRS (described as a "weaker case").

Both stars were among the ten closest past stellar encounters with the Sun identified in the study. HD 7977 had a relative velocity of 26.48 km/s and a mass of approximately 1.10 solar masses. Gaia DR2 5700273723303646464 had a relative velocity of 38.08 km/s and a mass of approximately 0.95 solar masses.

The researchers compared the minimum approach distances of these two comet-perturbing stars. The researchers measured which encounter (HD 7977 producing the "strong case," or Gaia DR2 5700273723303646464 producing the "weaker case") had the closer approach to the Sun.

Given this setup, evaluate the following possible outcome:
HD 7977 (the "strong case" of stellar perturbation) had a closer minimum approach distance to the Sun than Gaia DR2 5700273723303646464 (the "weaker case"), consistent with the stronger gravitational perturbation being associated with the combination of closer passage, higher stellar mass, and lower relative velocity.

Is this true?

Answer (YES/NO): NO